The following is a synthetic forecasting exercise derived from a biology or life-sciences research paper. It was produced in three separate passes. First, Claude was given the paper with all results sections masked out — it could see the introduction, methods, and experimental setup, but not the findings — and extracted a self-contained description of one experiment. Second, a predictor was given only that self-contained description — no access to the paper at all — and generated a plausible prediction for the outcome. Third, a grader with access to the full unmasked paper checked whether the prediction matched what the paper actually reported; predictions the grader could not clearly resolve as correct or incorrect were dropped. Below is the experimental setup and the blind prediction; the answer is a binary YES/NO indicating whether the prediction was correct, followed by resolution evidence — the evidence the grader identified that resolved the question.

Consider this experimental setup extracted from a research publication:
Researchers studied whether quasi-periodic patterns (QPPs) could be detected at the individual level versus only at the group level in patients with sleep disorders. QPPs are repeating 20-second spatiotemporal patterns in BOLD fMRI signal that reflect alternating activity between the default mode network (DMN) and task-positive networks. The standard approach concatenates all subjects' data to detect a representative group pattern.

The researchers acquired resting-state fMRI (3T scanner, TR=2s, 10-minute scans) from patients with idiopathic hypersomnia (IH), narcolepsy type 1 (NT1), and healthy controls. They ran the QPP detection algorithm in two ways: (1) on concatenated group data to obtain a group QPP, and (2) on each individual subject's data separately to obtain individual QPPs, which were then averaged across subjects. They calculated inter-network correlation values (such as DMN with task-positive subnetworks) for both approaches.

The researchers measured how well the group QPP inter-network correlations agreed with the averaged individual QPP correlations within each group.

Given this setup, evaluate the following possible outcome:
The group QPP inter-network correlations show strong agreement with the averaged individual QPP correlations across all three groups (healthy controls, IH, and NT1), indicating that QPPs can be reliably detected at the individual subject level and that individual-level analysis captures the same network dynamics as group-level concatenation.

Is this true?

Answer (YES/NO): NO